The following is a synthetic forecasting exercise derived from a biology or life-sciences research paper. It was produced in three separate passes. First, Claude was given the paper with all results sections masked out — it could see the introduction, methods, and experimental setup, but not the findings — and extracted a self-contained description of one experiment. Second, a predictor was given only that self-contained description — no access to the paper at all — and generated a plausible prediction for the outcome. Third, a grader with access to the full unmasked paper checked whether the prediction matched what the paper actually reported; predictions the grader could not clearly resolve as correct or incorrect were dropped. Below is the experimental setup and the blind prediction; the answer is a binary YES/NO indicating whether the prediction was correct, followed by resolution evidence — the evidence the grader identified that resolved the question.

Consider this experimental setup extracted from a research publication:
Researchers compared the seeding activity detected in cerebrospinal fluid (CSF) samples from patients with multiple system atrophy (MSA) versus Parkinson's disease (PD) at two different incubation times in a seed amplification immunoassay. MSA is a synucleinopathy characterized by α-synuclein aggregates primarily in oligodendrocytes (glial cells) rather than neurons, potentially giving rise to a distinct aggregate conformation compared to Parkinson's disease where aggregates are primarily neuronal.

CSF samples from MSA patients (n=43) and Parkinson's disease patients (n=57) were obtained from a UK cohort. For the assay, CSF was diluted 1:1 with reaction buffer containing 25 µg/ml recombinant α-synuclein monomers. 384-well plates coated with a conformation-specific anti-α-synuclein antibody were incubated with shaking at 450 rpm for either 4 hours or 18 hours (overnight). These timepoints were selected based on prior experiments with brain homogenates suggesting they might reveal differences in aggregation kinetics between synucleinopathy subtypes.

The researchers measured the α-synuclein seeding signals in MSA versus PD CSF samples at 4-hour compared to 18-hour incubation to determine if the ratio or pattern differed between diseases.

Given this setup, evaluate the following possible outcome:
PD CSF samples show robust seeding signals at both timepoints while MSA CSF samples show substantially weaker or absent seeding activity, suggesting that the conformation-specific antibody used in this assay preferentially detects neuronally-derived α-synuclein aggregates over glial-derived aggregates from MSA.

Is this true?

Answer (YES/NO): NO